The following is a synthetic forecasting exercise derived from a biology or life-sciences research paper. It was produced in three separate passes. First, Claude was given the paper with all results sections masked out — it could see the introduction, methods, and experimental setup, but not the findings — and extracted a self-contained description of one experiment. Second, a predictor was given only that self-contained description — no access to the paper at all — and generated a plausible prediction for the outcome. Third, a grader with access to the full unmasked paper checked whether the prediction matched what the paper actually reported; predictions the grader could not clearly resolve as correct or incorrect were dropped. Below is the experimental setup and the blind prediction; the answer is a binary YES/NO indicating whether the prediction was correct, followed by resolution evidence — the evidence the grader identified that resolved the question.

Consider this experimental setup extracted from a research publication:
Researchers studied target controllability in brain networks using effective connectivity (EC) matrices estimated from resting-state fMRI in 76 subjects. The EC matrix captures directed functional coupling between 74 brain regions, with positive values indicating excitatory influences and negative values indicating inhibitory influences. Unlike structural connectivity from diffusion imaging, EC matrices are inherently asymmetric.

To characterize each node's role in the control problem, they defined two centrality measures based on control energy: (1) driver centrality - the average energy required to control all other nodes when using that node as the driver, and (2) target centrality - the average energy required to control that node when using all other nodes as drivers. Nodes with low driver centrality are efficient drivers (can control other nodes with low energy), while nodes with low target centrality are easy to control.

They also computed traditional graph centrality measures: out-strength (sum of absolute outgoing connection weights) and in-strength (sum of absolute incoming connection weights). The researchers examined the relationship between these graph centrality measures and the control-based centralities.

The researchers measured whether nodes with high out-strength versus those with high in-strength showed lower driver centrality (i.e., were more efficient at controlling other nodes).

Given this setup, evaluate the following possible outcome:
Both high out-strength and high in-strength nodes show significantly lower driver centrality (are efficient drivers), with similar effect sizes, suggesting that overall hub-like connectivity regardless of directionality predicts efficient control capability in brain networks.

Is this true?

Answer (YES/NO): NO